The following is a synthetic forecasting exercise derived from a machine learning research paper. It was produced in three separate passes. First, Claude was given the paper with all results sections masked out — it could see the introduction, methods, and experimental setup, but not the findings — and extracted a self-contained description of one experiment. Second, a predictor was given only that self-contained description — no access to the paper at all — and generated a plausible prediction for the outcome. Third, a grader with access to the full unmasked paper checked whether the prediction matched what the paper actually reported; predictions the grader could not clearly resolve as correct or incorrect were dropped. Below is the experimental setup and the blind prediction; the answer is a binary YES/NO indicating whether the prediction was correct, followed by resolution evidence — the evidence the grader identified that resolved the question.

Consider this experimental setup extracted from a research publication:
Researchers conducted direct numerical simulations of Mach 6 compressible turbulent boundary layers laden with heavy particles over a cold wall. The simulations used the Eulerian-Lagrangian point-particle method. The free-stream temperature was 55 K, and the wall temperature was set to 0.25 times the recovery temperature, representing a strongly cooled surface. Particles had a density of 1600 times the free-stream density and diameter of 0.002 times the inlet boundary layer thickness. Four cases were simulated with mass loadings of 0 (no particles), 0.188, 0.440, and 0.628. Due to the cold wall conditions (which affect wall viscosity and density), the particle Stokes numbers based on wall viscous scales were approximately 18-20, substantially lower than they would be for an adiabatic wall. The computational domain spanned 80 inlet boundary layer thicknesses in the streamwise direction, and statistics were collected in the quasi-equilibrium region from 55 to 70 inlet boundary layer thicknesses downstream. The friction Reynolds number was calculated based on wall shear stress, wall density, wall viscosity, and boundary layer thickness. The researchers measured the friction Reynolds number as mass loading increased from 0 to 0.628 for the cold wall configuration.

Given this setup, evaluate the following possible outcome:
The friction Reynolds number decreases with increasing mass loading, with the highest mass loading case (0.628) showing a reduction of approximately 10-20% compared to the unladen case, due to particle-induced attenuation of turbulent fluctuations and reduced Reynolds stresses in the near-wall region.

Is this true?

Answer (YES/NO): NO